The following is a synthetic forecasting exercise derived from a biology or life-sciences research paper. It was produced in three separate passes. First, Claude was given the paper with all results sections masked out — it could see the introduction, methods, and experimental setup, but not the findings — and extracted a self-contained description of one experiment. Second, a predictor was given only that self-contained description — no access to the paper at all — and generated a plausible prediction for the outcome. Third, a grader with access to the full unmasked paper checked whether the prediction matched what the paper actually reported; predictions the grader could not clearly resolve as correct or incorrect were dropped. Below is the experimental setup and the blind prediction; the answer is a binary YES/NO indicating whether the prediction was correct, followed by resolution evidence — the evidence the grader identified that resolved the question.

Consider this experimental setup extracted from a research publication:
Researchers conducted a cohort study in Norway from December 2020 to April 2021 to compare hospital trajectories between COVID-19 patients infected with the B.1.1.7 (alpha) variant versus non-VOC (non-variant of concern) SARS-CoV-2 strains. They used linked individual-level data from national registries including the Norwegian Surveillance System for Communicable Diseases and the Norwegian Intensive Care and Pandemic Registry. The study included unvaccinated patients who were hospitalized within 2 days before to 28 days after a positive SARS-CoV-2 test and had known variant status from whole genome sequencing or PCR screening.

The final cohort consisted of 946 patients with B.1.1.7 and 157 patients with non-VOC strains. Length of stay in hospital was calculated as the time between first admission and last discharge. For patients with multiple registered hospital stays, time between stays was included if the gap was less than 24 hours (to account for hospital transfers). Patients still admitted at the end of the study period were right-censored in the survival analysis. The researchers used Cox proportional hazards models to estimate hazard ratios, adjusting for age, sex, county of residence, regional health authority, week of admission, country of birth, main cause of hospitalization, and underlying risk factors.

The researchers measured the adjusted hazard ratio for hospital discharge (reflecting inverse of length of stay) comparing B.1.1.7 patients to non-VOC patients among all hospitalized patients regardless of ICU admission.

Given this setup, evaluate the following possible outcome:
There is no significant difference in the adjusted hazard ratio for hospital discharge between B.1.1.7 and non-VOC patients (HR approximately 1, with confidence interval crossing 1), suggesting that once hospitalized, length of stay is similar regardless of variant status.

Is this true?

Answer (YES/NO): YES